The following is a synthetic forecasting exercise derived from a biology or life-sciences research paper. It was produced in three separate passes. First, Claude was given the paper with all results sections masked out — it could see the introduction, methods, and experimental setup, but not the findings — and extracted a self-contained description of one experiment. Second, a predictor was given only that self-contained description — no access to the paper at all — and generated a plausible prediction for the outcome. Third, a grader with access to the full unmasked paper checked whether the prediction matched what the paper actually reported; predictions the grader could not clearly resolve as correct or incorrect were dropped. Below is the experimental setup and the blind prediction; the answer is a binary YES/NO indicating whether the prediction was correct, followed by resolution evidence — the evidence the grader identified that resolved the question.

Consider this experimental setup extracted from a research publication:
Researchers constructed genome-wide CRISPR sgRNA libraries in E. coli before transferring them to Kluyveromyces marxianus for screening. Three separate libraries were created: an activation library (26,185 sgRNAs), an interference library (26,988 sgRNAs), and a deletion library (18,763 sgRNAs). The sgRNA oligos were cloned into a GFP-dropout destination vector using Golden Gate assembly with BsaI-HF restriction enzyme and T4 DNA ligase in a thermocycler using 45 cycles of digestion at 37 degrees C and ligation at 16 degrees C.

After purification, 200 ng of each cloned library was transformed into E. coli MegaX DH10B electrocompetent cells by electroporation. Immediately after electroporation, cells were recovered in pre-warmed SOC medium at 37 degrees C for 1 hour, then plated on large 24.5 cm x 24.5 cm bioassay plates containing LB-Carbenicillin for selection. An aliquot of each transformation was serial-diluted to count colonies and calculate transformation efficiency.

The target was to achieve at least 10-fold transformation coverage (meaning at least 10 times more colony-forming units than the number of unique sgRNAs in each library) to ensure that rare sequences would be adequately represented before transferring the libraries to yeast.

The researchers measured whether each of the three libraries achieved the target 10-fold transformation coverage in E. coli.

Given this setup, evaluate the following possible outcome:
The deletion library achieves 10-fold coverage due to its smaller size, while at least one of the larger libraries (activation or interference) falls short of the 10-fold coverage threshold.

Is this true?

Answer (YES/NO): NO